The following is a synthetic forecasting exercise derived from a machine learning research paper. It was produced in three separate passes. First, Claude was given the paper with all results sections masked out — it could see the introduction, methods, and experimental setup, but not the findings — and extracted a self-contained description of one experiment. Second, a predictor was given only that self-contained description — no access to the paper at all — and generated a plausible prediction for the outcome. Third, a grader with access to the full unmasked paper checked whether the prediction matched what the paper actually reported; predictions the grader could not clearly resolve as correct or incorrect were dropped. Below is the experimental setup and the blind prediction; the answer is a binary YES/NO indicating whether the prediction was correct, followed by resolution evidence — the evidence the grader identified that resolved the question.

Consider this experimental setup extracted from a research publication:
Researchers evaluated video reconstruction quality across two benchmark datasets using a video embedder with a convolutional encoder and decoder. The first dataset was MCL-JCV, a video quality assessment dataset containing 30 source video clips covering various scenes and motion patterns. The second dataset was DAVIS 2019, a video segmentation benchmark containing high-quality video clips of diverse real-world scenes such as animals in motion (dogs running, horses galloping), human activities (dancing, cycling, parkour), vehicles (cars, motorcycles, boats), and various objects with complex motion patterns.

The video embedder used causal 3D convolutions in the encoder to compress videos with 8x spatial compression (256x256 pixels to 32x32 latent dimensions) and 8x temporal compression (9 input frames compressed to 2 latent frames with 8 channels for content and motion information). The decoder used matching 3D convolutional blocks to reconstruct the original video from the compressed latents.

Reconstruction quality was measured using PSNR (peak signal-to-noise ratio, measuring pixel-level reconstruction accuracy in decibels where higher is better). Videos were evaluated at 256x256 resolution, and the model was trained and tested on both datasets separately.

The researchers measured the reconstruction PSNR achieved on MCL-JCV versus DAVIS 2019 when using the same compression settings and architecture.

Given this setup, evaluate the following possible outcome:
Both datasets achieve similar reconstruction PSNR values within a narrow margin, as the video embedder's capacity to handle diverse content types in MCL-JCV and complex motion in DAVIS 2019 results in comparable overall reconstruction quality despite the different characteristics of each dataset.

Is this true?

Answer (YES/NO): NO